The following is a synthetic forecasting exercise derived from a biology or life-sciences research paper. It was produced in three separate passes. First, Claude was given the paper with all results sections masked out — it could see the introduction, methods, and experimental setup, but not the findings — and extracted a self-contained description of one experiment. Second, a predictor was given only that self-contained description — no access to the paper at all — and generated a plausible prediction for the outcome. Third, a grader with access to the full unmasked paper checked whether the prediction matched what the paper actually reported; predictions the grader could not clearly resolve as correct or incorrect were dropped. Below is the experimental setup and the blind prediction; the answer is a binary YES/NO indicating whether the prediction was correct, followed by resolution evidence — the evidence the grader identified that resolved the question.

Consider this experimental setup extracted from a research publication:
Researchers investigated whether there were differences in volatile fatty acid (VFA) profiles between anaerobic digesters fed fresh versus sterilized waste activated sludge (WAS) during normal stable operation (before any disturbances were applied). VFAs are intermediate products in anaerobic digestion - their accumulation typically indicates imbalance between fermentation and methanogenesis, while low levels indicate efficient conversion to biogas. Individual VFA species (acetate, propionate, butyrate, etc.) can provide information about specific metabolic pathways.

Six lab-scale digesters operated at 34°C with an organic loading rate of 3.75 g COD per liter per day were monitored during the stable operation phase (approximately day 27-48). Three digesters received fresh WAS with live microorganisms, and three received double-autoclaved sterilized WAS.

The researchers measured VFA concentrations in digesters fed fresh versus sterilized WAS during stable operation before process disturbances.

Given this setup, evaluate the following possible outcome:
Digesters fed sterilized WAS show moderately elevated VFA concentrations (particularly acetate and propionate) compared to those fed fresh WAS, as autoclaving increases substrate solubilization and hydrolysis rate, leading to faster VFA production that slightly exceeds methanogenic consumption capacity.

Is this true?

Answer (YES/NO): NO